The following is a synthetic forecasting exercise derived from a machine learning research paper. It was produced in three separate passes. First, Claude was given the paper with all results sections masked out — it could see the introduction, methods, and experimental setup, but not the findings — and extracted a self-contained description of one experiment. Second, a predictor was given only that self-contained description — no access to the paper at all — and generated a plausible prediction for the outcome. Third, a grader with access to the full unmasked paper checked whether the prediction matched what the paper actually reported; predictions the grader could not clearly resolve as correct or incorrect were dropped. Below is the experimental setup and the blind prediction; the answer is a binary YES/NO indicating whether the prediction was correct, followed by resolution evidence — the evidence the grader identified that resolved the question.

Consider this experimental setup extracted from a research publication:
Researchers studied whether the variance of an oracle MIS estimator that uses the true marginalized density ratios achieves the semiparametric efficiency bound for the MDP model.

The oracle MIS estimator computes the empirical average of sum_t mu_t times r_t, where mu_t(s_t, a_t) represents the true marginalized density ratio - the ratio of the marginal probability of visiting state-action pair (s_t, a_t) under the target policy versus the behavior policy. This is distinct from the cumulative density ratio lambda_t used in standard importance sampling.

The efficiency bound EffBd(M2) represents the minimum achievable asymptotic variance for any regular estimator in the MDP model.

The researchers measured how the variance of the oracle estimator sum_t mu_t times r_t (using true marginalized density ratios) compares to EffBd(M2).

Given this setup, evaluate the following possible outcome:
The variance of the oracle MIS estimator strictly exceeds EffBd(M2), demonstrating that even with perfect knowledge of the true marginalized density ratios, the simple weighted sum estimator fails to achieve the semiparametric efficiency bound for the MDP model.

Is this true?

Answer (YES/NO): NO